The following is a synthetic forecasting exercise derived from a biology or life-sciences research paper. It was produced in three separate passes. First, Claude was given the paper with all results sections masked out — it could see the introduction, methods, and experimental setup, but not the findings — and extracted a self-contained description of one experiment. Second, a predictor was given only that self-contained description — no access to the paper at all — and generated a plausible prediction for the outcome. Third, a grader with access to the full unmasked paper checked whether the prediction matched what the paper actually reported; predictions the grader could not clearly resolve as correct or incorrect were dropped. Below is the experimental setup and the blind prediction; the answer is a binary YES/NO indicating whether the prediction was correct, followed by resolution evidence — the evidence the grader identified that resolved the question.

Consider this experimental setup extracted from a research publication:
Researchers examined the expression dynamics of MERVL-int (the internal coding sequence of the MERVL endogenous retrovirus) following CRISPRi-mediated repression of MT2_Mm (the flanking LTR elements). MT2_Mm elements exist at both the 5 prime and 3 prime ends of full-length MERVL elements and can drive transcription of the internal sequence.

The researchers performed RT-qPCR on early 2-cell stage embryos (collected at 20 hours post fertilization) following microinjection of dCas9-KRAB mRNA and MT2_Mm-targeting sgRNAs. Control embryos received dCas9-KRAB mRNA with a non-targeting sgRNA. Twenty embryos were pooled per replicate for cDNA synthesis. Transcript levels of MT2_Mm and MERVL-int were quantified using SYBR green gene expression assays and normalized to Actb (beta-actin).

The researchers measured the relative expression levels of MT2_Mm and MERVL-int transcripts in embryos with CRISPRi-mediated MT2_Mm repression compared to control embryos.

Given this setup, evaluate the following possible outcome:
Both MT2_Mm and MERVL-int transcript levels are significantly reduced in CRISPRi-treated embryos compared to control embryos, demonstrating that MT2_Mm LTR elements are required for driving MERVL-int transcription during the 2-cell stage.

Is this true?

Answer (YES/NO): YES